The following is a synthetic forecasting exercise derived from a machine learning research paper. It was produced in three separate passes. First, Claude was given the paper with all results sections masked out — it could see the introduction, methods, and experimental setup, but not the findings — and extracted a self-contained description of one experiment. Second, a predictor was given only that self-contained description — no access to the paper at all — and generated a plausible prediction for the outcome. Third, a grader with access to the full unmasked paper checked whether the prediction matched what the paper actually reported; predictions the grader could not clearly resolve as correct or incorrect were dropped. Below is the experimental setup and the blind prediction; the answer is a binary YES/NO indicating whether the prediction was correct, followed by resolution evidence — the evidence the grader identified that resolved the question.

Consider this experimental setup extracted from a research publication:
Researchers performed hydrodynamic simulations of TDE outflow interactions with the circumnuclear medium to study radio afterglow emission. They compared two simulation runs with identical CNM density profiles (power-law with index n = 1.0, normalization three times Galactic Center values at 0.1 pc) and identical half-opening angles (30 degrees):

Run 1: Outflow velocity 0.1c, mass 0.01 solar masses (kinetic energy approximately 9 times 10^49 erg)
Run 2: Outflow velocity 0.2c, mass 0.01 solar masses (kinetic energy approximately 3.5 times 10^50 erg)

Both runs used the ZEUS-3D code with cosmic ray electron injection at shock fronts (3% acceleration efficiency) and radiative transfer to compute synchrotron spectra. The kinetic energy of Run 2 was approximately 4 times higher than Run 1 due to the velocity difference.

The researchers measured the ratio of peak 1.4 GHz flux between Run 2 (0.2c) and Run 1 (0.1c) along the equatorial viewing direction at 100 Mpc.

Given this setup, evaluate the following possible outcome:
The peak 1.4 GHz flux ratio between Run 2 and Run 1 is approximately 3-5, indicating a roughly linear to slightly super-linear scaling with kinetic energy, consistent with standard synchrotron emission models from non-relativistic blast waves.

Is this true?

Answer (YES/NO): NO